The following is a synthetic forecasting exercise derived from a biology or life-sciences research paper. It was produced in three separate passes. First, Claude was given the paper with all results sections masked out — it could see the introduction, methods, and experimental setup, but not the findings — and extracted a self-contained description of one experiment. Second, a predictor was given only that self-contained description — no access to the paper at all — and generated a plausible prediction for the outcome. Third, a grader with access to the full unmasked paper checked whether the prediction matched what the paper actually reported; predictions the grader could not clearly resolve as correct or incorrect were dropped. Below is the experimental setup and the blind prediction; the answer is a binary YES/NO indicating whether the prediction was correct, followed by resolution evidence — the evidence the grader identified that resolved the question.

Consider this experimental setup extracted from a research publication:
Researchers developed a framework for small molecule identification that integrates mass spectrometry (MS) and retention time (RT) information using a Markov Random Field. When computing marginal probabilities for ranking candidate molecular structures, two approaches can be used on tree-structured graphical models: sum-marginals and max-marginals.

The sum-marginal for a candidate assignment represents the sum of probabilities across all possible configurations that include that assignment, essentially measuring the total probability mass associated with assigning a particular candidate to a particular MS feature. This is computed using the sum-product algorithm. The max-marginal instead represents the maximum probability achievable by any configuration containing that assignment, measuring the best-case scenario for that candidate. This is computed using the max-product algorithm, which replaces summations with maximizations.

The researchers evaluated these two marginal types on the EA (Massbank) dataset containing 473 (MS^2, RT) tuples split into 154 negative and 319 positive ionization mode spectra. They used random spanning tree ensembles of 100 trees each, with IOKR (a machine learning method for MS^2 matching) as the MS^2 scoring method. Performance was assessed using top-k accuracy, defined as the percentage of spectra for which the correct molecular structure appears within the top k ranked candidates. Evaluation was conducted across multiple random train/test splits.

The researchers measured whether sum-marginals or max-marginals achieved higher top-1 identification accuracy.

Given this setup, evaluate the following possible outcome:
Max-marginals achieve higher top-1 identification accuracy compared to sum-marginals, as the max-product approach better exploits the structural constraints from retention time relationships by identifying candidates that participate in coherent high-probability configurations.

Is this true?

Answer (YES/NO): YES